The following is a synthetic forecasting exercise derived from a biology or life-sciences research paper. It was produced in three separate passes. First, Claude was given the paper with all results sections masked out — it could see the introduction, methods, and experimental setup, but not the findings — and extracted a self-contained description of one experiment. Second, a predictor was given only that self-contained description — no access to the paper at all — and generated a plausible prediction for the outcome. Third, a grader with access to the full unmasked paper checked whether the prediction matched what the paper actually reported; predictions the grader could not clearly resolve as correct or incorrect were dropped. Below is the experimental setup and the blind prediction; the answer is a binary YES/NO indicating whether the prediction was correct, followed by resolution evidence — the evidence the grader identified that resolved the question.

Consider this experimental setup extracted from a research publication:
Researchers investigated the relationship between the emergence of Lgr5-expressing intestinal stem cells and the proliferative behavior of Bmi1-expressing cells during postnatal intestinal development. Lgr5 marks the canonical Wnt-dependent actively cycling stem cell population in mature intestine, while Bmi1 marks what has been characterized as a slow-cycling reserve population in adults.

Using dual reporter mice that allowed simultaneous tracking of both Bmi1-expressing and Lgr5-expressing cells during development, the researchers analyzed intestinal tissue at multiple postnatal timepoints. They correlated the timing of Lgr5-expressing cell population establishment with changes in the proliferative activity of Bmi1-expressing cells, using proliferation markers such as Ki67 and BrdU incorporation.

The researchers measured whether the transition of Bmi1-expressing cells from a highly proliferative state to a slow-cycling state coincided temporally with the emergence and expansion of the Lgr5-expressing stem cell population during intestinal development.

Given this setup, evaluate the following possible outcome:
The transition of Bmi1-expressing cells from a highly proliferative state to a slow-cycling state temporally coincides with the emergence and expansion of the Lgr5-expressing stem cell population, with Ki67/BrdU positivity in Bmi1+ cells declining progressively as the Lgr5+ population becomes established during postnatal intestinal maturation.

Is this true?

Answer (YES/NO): NO